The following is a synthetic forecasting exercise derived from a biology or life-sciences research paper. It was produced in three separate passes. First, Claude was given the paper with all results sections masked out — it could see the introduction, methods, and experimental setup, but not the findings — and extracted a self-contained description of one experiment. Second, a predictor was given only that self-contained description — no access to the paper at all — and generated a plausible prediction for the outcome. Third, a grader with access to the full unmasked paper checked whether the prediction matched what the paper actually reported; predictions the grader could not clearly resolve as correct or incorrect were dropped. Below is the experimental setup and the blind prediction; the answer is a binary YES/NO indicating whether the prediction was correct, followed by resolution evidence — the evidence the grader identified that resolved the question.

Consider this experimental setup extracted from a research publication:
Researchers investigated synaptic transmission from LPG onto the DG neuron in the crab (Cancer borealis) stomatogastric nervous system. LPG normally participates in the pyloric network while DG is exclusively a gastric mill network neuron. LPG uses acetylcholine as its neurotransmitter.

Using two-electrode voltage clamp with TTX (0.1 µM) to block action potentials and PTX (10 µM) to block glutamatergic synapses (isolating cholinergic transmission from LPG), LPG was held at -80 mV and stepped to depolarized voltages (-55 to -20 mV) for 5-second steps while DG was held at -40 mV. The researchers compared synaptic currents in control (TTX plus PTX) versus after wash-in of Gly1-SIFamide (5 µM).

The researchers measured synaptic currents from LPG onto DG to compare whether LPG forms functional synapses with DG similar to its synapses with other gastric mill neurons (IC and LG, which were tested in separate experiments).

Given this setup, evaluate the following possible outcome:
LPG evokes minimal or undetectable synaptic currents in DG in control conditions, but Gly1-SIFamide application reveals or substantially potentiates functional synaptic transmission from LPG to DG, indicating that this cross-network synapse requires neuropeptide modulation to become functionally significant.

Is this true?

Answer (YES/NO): YES